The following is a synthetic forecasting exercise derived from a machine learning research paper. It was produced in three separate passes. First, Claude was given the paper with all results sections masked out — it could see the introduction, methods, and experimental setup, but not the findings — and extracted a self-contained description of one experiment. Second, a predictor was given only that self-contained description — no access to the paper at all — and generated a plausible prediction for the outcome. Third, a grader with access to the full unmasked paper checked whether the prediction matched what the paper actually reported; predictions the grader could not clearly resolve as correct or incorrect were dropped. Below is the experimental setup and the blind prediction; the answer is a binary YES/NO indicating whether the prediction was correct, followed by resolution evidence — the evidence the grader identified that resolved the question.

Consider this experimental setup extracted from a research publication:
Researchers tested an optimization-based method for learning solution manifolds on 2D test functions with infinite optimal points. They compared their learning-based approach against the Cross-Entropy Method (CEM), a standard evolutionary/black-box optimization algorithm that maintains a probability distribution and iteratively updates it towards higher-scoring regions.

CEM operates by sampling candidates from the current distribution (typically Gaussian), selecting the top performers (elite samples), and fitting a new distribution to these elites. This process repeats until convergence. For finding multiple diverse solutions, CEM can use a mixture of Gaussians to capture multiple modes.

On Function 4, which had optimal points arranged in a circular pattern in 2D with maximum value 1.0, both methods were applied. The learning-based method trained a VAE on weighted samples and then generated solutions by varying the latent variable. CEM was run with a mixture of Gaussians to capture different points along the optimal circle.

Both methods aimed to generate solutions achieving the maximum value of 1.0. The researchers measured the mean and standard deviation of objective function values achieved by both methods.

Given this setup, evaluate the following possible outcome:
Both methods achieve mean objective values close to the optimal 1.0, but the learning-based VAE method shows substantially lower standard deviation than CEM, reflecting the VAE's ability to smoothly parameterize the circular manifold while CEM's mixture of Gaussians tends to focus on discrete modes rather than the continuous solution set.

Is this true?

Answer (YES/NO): YES